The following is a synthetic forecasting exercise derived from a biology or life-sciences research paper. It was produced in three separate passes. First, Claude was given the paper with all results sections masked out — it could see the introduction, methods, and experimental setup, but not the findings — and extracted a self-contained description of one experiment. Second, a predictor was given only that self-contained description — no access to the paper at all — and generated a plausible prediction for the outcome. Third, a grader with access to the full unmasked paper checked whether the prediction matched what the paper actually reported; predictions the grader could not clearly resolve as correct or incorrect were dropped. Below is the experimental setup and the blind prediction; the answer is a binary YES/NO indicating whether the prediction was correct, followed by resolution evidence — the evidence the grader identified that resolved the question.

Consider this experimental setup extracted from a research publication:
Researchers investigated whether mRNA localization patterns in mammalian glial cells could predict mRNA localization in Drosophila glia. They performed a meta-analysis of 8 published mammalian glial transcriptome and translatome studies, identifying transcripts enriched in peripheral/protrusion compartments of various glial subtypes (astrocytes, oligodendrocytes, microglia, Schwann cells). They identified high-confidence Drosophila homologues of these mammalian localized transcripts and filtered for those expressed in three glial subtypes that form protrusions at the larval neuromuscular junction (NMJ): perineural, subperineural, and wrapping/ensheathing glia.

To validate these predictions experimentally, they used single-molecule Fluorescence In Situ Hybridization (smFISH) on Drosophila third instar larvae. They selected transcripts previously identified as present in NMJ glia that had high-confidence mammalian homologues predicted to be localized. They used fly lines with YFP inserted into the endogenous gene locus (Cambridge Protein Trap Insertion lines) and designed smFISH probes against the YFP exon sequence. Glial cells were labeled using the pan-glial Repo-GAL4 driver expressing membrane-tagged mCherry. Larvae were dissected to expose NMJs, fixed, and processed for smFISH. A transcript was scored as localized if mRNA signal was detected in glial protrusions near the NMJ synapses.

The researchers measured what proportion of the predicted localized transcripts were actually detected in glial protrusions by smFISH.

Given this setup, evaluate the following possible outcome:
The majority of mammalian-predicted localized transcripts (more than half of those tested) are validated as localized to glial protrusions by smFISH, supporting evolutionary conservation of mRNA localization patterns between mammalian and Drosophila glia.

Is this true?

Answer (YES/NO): YES